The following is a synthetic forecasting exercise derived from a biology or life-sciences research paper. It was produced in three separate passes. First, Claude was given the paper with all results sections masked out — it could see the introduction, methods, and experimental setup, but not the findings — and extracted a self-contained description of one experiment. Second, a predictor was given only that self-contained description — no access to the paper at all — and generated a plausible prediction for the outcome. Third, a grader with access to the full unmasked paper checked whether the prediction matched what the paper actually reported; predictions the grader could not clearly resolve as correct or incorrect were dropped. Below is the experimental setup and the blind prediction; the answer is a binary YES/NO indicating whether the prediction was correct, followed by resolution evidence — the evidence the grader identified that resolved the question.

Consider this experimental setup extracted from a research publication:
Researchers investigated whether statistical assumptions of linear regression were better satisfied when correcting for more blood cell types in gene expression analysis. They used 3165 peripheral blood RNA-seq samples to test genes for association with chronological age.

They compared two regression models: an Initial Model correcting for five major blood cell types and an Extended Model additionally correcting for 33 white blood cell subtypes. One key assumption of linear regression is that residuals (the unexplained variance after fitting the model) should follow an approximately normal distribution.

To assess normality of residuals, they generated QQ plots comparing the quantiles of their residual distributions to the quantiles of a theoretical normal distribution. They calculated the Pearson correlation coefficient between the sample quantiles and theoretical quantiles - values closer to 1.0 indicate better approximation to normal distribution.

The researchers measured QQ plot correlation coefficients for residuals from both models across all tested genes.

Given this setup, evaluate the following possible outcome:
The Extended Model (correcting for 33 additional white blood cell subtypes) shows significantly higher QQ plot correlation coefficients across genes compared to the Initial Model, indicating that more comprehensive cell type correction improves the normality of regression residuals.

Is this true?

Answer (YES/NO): YES